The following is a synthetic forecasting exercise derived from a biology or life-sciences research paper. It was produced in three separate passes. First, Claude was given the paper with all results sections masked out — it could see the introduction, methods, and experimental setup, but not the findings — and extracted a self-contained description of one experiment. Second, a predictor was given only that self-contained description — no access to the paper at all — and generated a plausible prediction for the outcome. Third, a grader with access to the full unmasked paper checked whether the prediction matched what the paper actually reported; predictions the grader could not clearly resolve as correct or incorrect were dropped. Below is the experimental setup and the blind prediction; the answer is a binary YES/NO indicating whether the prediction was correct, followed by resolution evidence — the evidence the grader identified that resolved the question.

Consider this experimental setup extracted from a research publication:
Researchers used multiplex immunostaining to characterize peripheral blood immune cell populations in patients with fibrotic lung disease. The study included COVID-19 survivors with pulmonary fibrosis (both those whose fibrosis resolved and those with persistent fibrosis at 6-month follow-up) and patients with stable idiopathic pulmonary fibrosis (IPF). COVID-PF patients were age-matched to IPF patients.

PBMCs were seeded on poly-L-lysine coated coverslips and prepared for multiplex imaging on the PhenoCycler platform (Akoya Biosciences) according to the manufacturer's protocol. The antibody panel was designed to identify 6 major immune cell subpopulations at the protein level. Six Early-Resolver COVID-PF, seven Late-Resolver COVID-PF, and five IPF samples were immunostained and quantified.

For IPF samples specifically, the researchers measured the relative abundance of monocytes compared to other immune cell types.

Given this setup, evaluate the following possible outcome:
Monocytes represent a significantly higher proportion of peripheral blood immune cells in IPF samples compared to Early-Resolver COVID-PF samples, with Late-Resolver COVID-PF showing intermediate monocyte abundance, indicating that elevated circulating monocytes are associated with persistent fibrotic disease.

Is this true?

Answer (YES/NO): NO